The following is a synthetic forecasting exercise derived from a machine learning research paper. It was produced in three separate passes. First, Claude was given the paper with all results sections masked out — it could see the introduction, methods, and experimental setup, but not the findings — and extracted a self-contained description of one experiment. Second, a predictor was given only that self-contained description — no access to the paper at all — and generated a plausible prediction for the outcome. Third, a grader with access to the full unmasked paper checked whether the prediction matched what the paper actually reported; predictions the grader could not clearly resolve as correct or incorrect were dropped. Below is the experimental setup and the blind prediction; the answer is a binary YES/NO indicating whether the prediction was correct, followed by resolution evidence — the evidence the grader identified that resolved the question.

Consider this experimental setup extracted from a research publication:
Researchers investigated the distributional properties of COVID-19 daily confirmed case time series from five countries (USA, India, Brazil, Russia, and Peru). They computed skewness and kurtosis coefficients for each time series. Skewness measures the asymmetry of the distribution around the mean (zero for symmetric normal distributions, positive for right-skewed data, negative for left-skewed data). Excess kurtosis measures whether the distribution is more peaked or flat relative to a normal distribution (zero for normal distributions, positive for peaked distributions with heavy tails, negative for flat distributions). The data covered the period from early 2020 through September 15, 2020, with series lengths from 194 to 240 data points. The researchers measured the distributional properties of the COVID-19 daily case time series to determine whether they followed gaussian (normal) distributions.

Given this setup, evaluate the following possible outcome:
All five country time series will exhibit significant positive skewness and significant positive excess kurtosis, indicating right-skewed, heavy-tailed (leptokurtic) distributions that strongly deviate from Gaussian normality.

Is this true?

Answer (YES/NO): NO